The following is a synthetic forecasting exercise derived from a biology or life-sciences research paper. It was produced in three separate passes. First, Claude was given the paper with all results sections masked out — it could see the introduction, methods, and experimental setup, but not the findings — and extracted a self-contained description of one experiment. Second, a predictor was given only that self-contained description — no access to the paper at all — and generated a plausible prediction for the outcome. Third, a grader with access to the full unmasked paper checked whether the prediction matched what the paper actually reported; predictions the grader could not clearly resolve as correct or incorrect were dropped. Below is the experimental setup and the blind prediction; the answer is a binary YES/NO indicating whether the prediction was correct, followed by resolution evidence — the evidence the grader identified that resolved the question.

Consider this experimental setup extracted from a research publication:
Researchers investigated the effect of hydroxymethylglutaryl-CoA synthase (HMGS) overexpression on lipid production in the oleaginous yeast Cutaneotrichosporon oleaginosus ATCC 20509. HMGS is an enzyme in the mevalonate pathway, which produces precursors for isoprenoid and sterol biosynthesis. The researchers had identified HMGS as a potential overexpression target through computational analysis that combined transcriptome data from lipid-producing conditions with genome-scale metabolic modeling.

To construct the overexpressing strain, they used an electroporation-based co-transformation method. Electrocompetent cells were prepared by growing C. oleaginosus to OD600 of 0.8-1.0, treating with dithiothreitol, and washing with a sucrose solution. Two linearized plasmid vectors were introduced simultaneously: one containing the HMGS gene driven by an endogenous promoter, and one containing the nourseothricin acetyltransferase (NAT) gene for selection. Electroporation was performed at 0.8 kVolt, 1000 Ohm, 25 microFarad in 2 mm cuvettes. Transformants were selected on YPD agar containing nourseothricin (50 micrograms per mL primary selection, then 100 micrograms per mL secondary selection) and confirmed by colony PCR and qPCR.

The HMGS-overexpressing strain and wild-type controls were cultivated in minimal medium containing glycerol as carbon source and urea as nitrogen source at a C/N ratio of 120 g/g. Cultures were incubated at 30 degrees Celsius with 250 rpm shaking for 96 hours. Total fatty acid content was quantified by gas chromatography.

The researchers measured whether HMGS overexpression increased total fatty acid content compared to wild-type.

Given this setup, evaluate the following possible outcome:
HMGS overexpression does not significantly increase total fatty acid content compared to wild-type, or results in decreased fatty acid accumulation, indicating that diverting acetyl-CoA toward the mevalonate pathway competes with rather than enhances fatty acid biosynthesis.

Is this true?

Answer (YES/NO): NO